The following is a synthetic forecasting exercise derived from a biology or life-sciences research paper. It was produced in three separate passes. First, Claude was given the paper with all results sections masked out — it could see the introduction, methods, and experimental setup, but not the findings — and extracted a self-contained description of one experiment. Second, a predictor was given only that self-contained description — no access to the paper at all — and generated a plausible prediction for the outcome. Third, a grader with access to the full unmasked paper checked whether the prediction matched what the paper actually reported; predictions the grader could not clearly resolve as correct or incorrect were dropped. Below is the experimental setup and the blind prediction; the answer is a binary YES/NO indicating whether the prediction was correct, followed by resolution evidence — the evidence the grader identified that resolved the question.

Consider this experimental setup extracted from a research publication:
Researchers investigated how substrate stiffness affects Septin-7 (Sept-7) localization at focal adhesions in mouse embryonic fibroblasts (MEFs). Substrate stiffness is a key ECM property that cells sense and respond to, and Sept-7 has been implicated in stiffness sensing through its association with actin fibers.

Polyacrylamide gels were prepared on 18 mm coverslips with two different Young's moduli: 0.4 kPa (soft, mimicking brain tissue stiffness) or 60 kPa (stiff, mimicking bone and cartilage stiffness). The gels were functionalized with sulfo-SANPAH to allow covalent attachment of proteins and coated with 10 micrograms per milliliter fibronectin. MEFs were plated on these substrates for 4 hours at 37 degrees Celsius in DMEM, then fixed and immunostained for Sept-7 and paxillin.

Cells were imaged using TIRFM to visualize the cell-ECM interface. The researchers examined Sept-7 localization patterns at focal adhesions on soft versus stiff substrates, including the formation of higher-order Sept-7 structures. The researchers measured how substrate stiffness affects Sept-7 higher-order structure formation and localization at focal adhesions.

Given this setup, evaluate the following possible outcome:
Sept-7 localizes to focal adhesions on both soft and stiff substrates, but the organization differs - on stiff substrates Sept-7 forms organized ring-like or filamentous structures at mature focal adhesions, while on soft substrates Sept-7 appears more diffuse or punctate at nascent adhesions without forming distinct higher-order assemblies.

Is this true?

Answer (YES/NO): NO